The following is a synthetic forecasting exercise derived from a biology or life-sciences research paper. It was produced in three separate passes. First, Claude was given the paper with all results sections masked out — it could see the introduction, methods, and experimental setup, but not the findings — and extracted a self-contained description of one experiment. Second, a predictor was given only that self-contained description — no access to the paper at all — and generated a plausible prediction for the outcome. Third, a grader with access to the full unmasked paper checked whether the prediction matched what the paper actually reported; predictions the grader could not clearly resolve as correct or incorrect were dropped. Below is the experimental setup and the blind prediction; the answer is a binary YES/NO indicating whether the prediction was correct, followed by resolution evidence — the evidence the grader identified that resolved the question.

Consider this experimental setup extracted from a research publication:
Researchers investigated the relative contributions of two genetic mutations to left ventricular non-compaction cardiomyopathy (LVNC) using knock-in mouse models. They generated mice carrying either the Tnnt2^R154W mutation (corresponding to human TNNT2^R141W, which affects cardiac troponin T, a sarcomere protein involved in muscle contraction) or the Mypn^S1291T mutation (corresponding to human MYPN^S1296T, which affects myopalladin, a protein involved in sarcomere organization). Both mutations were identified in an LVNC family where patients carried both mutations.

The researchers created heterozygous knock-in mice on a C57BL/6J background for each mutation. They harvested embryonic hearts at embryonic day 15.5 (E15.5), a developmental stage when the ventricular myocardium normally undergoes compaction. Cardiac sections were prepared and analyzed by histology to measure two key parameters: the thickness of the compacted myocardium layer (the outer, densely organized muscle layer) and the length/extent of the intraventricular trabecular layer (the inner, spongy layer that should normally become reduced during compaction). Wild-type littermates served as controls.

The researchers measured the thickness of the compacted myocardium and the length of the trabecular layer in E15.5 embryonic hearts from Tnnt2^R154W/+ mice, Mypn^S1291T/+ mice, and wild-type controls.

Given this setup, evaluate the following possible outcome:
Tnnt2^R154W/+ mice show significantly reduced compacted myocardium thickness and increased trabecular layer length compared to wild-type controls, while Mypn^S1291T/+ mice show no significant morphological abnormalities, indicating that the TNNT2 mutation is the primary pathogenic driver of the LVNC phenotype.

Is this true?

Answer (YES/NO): YES